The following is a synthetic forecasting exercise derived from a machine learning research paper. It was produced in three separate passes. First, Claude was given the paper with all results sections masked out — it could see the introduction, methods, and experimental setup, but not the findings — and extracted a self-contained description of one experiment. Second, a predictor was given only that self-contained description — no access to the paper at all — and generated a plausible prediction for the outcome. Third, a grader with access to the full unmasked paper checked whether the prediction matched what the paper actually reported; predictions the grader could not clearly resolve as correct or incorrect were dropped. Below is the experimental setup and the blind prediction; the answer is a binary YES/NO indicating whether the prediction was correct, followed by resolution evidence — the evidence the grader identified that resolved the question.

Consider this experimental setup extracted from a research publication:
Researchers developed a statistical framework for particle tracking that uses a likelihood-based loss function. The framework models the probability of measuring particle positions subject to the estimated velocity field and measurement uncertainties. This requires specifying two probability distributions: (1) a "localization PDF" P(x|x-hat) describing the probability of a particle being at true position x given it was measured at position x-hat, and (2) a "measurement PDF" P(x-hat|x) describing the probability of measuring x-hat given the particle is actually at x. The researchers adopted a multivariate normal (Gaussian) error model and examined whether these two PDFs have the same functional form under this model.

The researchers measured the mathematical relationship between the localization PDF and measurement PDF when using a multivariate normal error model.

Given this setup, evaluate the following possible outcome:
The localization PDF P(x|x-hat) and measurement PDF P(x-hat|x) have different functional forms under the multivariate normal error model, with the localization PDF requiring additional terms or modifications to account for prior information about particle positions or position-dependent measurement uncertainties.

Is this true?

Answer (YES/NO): NO